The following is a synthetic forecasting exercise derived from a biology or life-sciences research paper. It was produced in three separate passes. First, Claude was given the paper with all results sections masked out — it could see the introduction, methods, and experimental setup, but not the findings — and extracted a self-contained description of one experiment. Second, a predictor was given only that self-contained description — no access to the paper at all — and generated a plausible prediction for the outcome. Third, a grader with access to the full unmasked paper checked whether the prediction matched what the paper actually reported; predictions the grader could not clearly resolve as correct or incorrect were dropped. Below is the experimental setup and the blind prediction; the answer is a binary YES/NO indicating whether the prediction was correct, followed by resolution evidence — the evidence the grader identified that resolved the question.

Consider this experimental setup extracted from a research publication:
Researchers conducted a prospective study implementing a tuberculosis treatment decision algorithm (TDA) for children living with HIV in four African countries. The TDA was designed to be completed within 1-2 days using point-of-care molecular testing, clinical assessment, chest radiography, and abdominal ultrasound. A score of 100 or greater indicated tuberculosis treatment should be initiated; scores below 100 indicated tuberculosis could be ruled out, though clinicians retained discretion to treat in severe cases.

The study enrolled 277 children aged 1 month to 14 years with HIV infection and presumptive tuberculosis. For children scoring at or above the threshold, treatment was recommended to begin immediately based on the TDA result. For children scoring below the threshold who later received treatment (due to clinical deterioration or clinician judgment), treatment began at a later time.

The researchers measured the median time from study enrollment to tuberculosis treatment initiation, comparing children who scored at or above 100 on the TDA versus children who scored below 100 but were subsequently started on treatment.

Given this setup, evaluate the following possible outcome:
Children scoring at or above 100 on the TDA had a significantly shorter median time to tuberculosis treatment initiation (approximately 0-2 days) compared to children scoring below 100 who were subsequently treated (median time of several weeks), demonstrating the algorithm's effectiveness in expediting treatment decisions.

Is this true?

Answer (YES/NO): YES